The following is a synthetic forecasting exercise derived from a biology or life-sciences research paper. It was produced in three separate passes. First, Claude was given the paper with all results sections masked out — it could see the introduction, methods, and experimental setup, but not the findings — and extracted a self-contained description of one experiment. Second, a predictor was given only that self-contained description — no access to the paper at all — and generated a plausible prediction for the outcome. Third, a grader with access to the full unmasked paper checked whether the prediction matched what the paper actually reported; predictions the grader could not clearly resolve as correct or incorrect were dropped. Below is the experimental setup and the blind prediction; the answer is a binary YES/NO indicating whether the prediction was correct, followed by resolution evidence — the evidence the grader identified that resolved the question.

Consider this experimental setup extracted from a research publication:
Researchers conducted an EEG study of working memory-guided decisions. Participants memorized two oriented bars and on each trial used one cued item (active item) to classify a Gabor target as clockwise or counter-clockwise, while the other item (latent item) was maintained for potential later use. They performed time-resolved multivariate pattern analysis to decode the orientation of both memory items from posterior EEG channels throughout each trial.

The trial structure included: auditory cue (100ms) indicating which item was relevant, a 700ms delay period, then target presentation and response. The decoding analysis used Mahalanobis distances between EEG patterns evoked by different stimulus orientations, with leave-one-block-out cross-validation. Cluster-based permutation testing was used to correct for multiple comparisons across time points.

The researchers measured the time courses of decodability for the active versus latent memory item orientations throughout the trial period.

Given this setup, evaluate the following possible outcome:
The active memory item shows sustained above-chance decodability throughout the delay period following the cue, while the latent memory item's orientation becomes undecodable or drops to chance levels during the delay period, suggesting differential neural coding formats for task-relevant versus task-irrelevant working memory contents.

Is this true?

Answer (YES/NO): NO